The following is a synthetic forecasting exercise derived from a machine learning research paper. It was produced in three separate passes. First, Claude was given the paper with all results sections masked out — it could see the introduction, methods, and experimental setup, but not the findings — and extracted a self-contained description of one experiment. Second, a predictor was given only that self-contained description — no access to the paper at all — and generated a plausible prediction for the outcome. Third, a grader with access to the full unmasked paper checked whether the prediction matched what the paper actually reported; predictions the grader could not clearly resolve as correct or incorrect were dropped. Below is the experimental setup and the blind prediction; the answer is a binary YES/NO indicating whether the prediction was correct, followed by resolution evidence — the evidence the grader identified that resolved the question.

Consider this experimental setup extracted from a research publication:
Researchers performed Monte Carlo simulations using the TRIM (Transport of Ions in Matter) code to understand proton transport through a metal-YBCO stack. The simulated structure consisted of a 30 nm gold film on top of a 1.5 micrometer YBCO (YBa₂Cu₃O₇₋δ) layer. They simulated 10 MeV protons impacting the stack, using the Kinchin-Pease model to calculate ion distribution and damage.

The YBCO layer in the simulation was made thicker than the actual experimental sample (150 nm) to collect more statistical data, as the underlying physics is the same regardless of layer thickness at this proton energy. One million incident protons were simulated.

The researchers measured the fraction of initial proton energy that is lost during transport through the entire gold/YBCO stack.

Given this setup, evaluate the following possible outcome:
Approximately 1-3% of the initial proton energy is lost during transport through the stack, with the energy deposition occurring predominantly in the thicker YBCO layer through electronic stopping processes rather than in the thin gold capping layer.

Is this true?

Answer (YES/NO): NO